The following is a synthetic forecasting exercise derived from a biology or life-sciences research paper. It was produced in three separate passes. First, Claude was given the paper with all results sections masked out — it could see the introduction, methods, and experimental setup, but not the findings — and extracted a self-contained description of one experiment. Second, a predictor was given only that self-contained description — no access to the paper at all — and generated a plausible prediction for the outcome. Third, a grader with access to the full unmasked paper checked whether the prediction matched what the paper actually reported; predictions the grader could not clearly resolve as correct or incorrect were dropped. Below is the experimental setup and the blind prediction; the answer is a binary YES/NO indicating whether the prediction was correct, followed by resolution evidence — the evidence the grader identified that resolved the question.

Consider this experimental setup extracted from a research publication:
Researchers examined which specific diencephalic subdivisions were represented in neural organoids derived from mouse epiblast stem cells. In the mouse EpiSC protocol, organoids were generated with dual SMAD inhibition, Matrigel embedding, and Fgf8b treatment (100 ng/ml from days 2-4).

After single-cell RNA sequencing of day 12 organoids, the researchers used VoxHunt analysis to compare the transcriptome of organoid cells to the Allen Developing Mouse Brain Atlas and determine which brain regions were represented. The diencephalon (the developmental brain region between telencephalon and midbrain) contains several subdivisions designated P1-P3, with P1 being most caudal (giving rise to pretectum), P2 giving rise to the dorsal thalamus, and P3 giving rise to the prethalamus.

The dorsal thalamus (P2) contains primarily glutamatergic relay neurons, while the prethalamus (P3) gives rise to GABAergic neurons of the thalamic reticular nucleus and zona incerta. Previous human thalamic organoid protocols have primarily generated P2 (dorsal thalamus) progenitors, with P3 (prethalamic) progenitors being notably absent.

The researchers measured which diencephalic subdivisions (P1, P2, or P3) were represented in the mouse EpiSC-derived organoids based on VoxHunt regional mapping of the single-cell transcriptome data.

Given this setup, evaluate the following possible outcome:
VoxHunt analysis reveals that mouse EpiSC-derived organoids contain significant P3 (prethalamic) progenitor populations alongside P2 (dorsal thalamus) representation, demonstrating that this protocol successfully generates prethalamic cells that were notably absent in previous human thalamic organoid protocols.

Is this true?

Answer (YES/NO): NO